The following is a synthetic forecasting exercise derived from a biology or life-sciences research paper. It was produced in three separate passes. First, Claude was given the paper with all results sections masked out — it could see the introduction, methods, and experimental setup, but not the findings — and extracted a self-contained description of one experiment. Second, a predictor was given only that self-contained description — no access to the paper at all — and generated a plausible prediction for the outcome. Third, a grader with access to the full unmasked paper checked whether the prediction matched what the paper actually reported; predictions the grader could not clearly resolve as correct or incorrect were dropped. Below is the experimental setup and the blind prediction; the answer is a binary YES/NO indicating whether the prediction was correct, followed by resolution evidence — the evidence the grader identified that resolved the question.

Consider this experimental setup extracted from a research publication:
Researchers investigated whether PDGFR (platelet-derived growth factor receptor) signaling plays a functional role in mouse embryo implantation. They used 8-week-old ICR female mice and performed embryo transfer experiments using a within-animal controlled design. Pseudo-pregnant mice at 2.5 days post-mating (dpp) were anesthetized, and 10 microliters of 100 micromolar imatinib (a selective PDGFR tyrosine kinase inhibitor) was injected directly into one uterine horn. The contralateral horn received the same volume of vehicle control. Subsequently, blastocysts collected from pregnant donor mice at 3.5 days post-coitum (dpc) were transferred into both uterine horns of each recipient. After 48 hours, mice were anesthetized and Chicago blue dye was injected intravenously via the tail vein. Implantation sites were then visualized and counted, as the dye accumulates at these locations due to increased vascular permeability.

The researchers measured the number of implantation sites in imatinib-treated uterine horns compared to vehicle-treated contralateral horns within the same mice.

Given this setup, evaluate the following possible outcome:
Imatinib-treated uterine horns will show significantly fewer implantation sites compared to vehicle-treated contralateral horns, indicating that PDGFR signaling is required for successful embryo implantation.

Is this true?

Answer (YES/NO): YES